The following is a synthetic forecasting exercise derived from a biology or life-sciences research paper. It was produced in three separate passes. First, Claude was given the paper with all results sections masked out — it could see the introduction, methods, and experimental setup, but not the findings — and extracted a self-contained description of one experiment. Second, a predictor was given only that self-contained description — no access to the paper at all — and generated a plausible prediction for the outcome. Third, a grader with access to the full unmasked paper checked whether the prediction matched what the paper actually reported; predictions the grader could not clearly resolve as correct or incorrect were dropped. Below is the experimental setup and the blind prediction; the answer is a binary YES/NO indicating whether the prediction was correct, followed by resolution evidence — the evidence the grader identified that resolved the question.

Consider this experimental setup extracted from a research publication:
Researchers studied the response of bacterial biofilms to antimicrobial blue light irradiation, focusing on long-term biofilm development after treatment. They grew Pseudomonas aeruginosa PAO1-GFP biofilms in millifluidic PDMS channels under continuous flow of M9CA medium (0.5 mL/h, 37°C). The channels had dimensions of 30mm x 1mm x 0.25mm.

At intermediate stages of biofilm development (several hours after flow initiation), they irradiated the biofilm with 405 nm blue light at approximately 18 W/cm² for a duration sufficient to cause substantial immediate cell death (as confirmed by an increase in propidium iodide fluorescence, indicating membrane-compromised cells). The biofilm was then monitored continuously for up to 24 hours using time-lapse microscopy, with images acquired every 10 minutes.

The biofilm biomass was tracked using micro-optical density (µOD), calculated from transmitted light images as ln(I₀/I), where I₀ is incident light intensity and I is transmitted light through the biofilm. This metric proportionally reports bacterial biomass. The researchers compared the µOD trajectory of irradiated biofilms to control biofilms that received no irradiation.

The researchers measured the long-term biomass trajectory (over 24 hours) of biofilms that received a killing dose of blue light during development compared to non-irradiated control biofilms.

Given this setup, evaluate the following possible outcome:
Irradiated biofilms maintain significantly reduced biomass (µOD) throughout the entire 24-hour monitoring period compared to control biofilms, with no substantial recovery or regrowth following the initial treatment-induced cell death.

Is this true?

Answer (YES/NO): NO